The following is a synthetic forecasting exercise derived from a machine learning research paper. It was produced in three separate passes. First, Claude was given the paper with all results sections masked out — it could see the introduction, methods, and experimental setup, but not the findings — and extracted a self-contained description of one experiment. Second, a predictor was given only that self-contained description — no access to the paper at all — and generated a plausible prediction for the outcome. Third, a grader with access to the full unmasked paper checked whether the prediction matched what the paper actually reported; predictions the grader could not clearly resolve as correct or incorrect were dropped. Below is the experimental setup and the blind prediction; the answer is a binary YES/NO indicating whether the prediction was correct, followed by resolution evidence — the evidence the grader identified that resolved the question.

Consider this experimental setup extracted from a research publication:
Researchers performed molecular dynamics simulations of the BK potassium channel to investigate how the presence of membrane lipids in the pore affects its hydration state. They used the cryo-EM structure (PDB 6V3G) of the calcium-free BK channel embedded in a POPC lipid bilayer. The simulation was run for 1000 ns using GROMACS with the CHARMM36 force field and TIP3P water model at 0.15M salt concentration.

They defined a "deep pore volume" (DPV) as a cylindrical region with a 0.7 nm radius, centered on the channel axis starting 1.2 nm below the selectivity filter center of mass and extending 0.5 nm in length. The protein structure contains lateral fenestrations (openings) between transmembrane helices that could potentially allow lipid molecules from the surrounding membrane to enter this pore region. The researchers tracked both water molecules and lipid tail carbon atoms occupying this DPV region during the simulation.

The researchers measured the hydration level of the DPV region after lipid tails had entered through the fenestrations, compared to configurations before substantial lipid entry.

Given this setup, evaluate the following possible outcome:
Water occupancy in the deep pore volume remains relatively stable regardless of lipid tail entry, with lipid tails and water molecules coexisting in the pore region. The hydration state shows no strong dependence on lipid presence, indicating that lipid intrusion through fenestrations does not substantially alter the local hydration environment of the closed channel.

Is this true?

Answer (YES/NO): NO